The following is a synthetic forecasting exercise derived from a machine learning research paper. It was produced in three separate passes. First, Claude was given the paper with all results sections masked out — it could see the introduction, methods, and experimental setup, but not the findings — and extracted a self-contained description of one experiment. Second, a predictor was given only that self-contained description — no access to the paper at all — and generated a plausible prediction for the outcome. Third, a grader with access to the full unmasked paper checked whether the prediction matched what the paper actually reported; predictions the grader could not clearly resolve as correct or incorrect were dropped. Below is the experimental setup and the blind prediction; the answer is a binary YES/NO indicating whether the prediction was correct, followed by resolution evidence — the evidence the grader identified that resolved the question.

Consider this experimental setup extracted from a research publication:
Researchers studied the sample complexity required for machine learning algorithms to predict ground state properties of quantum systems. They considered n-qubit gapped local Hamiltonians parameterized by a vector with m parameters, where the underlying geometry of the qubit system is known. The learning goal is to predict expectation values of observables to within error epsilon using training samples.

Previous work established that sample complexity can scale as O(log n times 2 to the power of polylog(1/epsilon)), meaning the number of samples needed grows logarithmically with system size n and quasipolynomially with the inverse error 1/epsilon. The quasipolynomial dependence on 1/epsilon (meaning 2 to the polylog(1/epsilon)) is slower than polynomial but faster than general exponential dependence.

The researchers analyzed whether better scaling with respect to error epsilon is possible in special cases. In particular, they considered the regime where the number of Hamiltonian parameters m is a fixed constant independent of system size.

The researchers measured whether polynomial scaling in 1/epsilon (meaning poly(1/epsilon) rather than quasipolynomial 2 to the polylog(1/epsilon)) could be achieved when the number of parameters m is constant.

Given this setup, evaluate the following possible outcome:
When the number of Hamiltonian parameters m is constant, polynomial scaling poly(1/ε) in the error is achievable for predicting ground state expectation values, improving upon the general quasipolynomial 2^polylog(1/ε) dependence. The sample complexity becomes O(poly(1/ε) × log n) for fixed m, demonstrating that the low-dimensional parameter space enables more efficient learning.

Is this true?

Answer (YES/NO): NO